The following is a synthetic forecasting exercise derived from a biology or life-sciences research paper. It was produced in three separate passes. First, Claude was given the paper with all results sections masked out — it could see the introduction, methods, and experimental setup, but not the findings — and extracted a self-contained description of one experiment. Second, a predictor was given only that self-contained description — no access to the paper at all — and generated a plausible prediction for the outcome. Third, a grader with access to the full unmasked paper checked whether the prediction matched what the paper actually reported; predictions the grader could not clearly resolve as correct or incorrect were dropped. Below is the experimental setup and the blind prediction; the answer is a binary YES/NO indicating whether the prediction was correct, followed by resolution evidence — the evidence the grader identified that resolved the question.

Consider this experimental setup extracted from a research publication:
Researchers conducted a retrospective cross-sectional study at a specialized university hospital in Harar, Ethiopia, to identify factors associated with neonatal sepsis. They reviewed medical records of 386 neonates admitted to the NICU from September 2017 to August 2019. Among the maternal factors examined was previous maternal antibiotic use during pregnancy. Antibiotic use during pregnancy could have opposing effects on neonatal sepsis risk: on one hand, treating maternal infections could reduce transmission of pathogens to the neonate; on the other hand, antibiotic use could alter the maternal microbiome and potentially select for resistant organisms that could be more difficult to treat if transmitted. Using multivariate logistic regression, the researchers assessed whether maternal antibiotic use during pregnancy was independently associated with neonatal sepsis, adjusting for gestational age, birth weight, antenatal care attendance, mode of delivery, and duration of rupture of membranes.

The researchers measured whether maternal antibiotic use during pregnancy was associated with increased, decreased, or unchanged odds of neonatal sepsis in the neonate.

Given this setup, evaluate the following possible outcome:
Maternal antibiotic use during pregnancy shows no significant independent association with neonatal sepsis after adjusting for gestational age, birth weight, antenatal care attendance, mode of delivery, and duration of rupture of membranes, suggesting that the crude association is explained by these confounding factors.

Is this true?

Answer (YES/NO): NO